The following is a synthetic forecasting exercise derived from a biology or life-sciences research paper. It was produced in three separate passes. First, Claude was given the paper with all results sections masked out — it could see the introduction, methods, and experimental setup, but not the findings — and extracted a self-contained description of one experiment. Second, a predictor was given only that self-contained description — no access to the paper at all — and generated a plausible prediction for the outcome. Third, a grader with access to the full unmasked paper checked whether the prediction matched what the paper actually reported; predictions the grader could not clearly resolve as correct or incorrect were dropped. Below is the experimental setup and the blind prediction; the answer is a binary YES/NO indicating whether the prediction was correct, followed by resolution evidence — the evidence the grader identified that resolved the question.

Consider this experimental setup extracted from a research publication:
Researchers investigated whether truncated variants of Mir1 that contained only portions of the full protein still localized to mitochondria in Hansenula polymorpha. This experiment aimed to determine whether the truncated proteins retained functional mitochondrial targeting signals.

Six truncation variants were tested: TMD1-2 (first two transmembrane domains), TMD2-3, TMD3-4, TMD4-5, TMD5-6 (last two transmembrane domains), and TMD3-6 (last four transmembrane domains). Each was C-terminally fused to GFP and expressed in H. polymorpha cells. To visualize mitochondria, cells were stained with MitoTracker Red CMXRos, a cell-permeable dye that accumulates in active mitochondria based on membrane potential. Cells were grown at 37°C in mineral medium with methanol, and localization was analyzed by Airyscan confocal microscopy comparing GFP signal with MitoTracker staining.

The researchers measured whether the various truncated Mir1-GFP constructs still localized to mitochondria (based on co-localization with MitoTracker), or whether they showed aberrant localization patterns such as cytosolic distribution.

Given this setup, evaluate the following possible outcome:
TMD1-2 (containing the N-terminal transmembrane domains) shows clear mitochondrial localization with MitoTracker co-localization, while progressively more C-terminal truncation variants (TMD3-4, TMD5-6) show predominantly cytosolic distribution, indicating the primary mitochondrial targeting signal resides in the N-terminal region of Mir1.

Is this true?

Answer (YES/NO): NO